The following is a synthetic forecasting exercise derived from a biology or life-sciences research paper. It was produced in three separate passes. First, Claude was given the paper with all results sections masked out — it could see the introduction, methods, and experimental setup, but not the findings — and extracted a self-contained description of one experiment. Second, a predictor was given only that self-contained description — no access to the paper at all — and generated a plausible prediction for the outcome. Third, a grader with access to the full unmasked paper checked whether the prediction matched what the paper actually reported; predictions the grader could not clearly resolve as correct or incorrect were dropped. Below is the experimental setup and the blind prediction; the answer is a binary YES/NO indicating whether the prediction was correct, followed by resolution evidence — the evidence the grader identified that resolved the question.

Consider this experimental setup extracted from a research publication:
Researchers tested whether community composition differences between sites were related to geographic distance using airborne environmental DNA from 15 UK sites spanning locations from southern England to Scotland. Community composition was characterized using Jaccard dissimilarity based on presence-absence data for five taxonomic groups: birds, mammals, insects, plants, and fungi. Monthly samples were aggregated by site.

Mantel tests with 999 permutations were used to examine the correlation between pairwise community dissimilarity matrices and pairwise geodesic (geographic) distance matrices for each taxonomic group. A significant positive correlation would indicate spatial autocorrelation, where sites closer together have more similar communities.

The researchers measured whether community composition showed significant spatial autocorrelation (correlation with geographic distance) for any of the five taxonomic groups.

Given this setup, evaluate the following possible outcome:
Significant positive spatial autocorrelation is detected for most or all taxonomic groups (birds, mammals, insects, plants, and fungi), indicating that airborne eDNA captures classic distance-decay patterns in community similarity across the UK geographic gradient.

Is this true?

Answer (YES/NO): NO